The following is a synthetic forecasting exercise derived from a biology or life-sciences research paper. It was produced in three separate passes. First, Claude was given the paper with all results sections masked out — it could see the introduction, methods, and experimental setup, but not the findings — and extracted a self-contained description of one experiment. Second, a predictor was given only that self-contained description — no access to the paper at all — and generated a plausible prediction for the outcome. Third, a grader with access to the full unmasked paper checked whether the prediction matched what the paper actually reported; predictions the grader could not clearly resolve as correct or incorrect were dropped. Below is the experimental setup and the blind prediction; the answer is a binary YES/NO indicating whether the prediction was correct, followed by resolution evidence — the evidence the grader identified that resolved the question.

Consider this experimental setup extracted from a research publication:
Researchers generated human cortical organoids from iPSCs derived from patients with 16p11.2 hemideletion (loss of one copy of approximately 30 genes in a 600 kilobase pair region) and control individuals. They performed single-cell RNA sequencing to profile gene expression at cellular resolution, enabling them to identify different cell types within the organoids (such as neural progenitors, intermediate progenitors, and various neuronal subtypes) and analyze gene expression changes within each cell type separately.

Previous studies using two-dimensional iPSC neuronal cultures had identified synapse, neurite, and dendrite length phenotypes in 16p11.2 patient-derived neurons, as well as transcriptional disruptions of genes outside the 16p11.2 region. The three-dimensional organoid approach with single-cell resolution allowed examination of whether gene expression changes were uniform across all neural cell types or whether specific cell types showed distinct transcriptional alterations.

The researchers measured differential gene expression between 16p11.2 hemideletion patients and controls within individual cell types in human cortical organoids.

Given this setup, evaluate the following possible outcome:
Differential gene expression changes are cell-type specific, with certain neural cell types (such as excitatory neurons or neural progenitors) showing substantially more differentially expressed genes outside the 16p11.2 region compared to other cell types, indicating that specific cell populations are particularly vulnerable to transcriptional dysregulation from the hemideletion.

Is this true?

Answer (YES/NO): YES